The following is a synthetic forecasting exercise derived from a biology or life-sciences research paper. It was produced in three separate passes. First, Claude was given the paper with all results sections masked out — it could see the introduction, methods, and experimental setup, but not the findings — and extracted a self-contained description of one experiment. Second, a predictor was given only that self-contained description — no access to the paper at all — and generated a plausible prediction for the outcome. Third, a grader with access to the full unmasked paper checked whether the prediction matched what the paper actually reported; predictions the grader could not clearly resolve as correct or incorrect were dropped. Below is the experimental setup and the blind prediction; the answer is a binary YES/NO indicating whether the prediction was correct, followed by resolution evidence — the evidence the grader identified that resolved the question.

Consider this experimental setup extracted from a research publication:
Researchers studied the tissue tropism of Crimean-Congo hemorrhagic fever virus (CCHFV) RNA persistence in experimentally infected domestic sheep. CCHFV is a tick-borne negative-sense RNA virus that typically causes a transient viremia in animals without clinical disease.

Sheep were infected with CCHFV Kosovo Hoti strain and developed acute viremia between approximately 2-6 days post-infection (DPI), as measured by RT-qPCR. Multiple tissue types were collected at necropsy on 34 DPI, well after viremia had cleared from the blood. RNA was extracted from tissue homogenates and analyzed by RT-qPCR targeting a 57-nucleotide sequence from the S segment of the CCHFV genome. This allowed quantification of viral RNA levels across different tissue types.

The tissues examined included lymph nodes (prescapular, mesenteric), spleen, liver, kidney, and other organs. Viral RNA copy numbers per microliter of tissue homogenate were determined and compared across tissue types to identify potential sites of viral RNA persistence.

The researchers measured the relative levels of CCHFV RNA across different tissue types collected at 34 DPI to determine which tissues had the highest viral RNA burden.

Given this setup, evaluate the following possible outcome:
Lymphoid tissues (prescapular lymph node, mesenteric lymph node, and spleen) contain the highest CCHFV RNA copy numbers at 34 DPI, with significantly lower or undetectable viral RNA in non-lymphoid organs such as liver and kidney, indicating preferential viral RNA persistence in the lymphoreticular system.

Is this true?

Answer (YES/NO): NO